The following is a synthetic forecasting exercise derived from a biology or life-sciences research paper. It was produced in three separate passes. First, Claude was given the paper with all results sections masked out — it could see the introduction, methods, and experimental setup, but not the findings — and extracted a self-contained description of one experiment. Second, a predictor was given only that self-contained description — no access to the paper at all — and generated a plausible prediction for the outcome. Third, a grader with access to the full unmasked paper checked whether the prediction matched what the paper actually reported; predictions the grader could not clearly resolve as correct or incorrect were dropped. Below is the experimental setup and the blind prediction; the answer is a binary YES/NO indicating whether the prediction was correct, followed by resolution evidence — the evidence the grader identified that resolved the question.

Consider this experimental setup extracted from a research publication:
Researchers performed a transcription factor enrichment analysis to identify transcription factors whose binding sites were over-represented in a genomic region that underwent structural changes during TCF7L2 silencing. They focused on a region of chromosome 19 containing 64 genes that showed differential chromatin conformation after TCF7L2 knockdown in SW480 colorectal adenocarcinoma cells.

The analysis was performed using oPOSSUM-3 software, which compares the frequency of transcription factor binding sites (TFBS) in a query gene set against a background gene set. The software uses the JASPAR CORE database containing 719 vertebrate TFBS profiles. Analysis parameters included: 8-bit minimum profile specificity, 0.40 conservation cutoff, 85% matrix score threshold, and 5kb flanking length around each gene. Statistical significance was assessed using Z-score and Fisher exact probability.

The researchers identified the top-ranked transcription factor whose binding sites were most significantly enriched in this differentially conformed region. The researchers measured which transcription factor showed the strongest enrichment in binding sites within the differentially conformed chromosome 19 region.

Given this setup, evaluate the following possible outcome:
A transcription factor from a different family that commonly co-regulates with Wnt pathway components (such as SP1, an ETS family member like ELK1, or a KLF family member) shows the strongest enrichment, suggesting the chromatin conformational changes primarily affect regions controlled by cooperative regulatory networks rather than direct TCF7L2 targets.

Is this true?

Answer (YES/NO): YES